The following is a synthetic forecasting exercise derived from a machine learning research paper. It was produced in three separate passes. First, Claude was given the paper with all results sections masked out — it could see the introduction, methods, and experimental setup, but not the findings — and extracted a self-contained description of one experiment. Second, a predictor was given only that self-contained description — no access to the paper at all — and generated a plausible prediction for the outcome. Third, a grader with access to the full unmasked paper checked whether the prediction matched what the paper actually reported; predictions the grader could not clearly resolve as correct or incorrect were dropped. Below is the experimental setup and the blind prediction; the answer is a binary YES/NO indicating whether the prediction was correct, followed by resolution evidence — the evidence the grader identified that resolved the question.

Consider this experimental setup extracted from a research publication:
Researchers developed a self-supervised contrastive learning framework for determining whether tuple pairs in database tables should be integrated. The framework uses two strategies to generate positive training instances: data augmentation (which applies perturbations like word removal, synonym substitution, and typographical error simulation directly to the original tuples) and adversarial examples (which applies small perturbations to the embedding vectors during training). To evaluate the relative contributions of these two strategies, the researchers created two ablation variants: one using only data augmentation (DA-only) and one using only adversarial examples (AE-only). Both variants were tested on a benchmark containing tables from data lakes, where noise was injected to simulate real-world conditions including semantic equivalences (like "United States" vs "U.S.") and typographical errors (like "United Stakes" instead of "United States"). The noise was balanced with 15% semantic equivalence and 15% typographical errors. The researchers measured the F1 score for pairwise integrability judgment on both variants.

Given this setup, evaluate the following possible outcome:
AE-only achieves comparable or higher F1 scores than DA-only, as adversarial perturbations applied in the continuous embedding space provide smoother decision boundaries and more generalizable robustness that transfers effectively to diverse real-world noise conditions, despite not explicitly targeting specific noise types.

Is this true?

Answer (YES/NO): NO